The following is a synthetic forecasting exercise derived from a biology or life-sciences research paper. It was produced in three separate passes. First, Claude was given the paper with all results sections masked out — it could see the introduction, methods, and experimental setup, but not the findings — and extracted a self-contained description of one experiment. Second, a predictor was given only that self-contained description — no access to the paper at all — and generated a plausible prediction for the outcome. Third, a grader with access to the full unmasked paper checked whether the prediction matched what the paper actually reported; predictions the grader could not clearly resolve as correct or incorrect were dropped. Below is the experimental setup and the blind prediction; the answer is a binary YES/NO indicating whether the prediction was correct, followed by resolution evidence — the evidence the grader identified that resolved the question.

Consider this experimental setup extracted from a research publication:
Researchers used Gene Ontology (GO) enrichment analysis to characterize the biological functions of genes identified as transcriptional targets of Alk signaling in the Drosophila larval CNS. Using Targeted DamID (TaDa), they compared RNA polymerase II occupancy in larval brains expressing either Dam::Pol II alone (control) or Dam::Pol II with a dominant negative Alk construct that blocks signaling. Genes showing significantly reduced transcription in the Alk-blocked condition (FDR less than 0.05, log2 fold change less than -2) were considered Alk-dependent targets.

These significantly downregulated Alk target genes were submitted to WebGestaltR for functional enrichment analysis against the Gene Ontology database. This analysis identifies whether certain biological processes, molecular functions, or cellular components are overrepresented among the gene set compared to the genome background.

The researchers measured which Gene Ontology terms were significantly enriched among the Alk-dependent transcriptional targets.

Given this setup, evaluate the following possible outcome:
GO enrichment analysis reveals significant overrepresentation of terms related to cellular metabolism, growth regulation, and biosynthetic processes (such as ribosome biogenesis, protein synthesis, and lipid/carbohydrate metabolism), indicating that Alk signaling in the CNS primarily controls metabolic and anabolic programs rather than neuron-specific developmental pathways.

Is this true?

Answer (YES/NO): NO